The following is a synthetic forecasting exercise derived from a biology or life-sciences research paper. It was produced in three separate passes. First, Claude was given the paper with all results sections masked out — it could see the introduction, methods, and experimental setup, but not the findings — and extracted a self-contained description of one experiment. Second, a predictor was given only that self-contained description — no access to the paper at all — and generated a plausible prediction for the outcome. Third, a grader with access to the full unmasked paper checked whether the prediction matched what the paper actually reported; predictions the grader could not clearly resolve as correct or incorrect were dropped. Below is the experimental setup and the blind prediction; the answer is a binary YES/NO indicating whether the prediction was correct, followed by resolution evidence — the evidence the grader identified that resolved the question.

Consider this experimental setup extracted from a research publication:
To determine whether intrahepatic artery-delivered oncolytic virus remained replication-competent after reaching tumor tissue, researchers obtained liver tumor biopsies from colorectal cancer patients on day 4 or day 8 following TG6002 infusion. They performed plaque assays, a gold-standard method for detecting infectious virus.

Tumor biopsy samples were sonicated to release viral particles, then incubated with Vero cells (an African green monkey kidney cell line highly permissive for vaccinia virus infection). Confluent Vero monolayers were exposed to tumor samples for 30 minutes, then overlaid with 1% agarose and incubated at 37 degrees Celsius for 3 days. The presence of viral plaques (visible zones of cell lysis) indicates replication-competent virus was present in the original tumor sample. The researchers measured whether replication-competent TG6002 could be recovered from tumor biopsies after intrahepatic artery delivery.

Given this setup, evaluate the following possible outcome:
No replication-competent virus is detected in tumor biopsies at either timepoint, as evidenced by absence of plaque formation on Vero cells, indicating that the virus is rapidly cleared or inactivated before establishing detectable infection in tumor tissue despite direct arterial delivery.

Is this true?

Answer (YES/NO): NO